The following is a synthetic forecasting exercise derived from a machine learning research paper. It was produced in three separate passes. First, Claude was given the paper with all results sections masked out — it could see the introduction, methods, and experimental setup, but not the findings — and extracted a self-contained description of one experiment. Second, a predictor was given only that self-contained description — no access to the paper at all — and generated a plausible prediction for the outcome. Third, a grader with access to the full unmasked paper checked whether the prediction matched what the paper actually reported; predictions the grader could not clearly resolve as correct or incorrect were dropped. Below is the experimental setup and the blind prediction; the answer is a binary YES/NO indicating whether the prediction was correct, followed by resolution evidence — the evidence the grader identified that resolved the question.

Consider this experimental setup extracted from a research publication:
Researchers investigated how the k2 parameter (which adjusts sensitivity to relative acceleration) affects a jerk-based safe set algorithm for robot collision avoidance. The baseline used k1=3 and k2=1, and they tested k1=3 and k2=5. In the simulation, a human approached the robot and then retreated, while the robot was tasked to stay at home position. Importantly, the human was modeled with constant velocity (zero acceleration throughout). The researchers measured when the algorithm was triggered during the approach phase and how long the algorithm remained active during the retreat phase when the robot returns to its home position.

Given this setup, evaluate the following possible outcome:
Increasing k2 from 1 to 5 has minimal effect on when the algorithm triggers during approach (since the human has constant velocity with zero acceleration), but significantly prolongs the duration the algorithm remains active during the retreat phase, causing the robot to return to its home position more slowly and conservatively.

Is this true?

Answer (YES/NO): YES